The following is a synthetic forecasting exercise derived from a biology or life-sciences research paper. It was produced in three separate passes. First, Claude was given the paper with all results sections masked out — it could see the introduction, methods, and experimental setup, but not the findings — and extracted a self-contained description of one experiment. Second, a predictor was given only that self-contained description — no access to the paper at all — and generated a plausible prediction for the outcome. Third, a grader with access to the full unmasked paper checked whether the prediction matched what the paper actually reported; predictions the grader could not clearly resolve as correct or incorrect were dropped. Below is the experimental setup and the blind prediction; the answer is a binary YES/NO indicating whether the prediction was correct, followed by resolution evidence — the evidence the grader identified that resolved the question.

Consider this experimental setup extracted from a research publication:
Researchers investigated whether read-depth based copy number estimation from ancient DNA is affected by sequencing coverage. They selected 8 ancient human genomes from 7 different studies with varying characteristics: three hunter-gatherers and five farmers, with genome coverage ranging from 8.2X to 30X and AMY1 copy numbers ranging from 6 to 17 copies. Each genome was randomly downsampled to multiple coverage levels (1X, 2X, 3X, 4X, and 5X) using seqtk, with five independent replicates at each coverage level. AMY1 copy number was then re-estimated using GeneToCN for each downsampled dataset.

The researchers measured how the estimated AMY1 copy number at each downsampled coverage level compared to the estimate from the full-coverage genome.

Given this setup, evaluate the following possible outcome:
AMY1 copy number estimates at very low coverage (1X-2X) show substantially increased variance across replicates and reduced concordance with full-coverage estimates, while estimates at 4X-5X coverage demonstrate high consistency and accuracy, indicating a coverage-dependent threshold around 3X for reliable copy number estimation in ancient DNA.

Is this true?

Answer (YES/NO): NO